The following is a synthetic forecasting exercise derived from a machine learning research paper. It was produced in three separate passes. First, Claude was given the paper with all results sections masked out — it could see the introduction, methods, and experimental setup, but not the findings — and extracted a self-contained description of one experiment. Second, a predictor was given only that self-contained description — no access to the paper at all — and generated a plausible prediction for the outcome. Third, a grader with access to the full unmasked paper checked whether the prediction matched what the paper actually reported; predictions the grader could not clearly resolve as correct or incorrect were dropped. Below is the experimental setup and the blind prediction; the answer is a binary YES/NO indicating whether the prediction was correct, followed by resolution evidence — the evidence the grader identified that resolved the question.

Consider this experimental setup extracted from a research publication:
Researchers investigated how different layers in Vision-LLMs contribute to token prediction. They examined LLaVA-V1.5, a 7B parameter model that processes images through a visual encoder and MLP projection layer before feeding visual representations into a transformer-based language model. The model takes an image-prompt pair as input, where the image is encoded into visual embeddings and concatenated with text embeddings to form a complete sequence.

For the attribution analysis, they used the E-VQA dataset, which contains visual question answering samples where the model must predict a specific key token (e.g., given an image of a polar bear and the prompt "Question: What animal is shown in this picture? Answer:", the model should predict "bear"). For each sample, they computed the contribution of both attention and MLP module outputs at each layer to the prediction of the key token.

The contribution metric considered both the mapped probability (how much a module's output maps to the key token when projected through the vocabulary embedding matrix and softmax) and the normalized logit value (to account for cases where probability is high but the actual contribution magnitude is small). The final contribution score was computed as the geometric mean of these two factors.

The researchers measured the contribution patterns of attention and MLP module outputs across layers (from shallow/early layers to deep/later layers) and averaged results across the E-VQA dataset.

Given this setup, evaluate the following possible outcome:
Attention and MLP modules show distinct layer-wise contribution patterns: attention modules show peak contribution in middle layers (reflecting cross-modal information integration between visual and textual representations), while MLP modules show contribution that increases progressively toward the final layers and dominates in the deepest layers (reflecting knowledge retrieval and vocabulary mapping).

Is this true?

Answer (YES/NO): NO